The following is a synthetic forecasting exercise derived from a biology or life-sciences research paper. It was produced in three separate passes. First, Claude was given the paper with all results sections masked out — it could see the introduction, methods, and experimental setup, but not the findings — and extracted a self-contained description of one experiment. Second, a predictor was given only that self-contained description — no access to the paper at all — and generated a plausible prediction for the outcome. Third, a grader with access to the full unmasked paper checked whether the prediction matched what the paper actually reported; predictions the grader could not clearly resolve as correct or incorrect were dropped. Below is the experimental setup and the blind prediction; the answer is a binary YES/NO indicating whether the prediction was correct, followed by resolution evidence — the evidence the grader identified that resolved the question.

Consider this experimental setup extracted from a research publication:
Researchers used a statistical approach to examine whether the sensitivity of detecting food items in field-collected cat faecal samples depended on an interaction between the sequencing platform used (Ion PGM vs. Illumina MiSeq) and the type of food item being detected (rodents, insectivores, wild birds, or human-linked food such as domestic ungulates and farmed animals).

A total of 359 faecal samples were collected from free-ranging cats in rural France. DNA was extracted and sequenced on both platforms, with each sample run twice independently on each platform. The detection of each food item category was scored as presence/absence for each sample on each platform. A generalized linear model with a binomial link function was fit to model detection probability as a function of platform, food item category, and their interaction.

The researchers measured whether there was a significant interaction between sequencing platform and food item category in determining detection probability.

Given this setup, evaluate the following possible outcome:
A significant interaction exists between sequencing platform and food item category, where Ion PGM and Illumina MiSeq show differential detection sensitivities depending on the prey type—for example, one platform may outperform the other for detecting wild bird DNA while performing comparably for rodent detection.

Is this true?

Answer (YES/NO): NO